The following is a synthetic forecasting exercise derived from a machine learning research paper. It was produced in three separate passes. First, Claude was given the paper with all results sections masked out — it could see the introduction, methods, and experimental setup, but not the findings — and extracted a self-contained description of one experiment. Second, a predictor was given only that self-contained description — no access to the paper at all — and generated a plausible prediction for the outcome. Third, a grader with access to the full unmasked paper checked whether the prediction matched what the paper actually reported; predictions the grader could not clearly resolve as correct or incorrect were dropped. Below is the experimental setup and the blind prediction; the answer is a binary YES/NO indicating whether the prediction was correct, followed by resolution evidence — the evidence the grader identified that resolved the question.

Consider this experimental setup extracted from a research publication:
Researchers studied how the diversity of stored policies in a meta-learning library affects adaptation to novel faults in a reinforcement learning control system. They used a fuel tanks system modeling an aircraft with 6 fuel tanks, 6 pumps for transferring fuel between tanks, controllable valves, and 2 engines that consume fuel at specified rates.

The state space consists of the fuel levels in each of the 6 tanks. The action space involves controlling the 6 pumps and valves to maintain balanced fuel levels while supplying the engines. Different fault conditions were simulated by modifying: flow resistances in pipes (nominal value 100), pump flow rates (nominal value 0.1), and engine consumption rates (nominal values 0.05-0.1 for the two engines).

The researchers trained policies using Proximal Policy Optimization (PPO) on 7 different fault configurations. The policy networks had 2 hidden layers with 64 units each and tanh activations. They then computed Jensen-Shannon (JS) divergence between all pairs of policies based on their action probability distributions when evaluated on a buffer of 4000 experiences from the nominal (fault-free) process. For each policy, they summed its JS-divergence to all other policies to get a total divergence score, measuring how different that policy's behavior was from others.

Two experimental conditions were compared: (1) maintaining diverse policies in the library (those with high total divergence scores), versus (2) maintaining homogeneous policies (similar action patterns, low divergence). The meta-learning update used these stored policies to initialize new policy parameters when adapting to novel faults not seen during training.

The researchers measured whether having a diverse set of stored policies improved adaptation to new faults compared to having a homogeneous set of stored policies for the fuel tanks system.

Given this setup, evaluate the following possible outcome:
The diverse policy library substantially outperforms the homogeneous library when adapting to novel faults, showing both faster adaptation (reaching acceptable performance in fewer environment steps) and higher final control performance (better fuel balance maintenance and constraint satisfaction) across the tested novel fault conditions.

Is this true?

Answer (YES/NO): NO